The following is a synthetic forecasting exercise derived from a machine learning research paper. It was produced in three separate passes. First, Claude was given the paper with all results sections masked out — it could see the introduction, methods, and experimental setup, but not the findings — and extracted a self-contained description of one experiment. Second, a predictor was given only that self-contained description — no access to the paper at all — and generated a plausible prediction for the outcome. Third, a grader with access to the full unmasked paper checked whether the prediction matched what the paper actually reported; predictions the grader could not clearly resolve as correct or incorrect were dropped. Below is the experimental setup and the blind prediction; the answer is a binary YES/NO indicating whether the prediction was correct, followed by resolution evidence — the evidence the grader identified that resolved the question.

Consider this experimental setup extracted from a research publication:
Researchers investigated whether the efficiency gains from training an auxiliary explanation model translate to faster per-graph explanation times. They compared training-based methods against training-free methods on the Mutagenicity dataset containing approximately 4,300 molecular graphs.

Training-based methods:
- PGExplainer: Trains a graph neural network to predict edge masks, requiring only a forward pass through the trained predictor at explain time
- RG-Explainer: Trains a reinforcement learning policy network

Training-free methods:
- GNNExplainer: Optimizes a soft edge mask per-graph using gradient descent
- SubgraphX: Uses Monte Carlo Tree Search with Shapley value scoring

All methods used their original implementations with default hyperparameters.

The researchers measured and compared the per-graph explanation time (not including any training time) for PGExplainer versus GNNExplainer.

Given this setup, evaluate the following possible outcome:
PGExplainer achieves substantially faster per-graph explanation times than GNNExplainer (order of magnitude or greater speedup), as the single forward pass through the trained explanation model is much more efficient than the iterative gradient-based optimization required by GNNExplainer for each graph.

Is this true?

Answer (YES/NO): YES